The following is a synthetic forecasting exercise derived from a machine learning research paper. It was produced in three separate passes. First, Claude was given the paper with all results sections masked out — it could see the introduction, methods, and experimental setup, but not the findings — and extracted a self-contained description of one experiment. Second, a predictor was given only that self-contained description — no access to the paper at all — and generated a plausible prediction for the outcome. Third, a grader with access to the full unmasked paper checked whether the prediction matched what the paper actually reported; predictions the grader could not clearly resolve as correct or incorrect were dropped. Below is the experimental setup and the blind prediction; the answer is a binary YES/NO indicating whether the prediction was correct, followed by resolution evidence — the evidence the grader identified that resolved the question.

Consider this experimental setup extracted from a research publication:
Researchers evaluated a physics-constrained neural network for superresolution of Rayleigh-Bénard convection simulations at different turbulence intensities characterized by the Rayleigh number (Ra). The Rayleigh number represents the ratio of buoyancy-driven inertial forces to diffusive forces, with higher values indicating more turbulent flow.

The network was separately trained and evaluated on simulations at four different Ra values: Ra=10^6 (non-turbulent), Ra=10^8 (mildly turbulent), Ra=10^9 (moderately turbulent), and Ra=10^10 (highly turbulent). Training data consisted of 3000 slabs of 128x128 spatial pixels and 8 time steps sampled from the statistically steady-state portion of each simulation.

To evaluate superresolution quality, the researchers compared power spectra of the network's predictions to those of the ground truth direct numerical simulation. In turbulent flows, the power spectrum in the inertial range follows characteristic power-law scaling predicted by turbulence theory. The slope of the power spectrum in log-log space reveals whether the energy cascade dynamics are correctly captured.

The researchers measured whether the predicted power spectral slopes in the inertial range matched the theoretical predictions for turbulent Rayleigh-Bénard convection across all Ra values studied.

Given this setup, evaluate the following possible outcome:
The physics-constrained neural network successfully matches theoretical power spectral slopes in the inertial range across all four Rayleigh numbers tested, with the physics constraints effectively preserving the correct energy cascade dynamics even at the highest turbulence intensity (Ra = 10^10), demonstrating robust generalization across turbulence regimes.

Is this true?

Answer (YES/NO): NO